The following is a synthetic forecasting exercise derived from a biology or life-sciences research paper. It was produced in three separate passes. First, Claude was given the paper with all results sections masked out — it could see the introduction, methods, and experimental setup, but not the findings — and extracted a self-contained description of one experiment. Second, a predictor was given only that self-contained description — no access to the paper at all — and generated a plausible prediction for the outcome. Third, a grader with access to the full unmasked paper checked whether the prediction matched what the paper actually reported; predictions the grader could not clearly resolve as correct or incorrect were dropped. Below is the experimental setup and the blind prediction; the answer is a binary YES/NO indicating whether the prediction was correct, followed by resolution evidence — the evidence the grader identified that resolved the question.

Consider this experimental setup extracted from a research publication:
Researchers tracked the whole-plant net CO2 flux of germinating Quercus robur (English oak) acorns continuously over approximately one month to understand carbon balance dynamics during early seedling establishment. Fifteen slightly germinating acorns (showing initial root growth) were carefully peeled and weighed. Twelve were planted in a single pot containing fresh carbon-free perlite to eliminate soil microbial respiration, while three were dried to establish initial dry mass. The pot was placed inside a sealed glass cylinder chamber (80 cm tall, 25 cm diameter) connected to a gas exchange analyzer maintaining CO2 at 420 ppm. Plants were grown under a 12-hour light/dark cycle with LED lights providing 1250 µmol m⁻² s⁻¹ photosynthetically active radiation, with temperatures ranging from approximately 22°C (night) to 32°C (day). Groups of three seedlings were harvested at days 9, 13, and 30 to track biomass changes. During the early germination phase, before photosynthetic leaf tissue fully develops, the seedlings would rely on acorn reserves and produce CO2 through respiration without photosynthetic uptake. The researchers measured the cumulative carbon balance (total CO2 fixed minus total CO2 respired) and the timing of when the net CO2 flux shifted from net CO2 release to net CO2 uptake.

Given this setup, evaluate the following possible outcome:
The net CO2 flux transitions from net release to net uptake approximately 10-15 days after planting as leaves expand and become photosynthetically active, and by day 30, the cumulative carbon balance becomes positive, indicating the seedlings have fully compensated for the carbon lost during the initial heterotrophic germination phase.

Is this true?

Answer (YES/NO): YES